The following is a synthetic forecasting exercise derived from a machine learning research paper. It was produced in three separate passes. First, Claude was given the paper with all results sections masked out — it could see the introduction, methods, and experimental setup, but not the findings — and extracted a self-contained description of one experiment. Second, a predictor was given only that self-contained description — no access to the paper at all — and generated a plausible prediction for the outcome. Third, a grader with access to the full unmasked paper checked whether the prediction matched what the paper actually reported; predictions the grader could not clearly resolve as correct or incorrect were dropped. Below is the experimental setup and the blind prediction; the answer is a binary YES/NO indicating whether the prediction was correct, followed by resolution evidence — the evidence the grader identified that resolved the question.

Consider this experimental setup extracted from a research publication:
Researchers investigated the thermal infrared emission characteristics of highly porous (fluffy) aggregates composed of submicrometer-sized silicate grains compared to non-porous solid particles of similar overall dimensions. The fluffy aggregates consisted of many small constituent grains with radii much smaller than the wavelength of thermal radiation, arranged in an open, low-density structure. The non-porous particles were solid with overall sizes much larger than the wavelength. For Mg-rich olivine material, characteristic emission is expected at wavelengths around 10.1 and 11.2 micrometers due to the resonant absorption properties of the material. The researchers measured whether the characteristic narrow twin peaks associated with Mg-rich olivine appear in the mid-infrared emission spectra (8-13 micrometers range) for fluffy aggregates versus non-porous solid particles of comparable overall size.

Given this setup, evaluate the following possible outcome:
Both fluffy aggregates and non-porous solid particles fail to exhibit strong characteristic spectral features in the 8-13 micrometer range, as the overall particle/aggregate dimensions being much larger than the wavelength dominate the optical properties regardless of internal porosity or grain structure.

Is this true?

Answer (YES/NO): NO